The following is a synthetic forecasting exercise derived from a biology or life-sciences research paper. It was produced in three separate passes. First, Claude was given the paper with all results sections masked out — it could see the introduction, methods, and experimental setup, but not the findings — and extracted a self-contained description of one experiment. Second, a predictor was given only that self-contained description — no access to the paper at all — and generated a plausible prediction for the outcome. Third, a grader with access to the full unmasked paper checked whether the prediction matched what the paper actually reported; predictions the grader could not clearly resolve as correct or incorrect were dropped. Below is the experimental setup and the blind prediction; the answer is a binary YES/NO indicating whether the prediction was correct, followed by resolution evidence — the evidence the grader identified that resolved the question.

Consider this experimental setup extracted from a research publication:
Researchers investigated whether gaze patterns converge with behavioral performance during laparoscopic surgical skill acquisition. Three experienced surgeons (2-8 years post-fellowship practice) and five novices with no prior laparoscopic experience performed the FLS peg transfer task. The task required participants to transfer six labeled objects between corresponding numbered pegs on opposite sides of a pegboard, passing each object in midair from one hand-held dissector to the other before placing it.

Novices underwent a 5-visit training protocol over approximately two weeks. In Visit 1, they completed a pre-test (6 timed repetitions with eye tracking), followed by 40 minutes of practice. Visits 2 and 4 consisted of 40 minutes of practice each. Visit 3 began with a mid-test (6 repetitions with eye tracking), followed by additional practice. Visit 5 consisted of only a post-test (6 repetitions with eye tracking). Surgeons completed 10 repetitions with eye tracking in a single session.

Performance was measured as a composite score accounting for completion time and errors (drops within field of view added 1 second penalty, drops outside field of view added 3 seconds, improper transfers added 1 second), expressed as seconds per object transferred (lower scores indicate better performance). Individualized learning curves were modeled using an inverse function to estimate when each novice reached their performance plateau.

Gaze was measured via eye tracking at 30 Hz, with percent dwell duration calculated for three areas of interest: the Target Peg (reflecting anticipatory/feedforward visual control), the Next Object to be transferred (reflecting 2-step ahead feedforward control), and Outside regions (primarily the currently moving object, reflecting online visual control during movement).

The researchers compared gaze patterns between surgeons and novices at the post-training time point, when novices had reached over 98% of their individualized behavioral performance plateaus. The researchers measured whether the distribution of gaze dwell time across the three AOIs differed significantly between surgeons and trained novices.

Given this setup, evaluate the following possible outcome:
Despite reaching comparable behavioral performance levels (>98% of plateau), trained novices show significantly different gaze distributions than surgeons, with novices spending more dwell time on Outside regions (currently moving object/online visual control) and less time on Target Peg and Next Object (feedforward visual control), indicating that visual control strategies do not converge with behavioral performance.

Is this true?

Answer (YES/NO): NO